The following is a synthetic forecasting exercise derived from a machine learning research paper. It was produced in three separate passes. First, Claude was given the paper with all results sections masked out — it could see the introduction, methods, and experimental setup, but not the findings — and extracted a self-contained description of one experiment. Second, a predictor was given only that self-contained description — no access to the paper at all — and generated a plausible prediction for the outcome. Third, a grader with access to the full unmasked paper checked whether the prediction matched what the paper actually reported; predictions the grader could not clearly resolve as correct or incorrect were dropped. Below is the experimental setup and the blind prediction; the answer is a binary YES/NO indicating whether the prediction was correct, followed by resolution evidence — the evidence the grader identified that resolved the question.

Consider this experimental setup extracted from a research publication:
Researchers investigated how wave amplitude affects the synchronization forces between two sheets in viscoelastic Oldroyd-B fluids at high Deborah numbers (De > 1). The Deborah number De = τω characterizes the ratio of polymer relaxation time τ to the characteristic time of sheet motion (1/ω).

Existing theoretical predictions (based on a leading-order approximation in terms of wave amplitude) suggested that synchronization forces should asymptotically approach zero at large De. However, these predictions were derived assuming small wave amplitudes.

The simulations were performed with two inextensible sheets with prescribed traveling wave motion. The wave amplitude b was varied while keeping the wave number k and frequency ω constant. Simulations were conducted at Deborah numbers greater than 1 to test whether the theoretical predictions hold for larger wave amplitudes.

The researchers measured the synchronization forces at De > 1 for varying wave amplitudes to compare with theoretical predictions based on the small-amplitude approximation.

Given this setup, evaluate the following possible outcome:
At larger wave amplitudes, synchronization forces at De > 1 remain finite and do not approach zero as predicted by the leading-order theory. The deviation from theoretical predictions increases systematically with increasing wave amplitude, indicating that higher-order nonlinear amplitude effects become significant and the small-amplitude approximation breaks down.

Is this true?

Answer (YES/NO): YES